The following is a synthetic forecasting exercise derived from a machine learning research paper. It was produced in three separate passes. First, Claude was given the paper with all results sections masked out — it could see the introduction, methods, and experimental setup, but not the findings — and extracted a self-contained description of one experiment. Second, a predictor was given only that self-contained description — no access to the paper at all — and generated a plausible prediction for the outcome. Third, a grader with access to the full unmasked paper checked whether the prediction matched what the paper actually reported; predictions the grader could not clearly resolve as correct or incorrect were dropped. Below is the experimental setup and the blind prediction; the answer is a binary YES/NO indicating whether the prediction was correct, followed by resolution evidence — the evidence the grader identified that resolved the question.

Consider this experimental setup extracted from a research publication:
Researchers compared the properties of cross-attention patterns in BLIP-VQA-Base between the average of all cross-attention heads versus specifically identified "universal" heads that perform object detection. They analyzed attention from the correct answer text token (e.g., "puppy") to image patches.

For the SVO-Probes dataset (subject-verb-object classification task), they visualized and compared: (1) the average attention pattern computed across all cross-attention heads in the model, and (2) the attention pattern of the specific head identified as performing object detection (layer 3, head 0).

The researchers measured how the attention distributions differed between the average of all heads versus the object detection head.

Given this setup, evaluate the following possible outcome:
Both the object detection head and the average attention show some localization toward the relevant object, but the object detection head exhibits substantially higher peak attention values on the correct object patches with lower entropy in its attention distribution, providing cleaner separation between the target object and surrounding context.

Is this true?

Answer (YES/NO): NO